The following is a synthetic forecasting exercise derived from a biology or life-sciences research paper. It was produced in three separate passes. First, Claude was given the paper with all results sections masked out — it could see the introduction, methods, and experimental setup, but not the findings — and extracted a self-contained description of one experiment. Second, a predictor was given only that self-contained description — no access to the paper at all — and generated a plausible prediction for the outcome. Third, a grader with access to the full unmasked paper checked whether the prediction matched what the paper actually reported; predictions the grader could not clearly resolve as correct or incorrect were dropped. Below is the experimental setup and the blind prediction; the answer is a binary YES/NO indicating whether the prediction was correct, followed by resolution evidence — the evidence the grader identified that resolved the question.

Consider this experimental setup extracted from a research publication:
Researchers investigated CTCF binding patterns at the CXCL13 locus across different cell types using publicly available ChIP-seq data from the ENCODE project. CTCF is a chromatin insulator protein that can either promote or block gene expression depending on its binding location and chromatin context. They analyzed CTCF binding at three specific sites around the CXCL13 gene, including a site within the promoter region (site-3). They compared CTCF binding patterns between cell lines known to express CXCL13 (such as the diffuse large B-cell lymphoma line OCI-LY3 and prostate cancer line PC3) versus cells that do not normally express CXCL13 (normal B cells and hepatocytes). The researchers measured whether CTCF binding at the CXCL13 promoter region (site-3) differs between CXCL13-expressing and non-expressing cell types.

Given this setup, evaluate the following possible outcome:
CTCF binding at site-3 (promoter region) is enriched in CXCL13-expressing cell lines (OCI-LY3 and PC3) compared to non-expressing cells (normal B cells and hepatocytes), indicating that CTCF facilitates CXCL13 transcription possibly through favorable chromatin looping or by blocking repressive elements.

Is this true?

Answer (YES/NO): YES